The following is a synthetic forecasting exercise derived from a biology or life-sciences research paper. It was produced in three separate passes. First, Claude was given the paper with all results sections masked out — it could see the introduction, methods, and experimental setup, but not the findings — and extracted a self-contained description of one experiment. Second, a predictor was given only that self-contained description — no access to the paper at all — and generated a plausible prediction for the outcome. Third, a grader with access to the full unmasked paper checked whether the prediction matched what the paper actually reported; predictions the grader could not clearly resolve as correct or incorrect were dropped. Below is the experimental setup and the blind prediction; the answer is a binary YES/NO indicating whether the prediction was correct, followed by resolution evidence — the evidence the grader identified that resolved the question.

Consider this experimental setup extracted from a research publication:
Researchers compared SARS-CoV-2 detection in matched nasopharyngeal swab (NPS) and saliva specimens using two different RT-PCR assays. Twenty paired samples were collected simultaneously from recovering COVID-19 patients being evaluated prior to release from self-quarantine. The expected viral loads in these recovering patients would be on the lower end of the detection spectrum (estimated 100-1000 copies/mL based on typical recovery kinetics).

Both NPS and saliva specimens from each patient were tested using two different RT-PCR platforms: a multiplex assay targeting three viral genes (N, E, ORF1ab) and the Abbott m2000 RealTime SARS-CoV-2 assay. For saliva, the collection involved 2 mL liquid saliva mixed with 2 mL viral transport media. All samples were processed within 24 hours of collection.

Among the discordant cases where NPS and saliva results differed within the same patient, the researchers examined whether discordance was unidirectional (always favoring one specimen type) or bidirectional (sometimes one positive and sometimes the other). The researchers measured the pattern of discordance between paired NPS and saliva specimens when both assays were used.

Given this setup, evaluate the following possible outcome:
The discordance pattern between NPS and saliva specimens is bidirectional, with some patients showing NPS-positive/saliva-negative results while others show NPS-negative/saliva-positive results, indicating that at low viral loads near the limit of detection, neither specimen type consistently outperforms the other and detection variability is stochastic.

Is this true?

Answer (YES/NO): YES